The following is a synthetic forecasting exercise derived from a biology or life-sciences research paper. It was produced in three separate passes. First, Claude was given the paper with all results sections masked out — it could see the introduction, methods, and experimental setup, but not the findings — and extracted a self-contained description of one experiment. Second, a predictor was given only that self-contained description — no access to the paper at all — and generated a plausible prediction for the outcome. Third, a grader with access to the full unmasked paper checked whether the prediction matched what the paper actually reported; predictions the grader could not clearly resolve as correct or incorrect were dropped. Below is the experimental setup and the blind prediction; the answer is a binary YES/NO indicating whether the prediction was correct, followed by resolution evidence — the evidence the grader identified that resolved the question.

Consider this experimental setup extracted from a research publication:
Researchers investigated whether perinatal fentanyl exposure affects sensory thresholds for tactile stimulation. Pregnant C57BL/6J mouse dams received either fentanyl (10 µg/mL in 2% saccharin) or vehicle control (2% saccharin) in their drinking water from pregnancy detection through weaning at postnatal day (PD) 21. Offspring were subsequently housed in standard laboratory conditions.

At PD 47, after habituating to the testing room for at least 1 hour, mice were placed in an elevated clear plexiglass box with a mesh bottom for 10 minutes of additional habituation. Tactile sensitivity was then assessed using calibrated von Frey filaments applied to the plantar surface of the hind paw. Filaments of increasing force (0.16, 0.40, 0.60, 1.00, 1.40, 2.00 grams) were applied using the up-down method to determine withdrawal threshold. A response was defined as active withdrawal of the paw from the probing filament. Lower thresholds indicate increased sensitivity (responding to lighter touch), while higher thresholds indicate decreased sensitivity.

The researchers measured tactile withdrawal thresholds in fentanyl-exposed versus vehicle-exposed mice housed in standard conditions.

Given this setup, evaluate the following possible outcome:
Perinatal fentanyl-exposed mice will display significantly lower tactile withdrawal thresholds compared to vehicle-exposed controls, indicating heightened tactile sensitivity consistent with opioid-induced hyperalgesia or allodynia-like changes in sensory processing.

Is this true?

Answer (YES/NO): NO